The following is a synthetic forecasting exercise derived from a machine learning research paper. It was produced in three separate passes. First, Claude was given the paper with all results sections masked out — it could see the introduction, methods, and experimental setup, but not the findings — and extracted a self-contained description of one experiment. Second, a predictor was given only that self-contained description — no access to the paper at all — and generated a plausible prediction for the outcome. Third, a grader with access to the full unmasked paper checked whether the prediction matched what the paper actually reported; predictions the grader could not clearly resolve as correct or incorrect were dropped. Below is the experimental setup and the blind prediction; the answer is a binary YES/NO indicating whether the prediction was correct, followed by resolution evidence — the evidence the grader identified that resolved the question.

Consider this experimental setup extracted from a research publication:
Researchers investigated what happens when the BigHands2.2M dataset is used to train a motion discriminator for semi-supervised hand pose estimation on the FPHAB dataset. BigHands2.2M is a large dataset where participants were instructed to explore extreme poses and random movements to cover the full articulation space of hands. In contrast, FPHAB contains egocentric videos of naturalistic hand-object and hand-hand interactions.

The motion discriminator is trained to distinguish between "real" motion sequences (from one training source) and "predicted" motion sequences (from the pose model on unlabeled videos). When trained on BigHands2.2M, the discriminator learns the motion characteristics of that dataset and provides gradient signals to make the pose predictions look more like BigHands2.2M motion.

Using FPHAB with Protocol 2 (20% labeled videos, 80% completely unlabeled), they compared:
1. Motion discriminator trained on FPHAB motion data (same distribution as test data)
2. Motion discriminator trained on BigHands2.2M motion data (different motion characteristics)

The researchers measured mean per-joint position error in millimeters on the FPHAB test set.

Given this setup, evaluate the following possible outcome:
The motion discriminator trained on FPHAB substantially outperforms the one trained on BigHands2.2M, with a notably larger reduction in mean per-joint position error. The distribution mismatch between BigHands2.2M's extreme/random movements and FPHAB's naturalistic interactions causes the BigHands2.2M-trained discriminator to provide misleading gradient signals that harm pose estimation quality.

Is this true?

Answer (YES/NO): YES